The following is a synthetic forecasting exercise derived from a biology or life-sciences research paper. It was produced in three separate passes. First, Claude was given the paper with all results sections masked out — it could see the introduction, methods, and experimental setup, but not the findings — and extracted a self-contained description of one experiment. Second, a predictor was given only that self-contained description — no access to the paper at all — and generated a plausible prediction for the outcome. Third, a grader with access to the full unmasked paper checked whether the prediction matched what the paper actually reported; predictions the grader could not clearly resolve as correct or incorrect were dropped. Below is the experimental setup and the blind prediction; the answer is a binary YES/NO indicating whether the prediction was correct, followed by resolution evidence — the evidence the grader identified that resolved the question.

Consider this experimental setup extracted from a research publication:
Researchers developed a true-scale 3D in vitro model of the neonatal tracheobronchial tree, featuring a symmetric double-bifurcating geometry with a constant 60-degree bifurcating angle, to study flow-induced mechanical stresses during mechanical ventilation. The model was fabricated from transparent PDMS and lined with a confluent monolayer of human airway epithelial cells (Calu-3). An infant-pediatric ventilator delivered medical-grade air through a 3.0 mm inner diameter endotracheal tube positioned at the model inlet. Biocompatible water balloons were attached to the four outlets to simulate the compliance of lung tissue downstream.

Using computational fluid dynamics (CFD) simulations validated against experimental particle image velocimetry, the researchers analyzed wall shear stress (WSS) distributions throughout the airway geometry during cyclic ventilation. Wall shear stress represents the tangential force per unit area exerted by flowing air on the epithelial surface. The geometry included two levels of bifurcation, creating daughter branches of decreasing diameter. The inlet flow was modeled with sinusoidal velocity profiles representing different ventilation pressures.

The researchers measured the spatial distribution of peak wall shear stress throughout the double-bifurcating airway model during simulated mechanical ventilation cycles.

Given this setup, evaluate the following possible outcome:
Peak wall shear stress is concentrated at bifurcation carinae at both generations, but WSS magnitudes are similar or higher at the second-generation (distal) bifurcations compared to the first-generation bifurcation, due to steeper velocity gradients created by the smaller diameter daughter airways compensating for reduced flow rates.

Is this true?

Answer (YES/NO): NO